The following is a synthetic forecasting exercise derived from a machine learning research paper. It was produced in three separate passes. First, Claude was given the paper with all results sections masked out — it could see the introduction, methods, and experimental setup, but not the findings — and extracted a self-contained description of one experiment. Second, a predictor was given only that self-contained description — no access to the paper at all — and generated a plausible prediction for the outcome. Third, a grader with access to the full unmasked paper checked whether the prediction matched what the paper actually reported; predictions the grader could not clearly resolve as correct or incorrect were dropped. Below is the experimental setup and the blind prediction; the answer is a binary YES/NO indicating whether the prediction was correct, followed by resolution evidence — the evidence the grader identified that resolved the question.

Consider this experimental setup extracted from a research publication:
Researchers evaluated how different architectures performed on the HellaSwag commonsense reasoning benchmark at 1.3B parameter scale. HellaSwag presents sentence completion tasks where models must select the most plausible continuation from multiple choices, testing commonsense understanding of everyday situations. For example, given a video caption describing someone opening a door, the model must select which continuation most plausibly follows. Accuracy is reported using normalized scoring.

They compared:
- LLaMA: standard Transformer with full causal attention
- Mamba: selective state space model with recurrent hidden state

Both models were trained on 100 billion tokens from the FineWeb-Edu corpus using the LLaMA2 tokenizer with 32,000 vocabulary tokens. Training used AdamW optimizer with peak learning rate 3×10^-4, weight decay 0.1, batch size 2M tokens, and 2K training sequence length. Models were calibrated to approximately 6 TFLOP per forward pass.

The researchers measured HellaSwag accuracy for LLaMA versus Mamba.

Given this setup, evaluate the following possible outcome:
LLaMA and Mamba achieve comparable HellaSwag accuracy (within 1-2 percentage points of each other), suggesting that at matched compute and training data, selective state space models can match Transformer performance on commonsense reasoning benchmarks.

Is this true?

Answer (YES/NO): NO